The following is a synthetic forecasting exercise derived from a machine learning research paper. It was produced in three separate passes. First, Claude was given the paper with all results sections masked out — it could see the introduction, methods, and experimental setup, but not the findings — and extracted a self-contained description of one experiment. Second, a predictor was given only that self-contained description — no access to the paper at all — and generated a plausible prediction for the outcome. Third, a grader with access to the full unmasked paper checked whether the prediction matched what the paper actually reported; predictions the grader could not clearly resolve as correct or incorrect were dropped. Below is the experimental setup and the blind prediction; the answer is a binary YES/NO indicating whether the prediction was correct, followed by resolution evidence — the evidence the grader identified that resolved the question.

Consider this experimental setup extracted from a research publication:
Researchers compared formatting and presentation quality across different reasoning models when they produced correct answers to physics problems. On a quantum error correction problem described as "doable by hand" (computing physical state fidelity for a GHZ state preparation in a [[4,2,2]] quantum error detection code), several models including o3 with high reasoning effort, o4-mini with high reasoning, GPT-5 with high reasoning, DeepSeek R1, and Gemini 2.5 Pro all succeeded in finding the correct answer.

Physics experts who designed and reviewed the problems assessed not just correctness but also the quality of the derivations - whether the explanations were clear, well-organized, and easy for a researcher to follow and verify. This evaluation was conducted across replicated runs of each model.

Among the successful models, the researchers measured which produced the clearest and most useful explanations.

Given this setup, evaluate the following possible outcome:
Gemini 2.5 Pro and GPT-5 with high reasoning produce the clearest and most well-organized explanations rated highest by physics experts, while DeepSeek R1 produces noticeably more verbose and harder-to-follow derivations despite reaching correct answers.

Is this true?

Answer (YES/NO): NO